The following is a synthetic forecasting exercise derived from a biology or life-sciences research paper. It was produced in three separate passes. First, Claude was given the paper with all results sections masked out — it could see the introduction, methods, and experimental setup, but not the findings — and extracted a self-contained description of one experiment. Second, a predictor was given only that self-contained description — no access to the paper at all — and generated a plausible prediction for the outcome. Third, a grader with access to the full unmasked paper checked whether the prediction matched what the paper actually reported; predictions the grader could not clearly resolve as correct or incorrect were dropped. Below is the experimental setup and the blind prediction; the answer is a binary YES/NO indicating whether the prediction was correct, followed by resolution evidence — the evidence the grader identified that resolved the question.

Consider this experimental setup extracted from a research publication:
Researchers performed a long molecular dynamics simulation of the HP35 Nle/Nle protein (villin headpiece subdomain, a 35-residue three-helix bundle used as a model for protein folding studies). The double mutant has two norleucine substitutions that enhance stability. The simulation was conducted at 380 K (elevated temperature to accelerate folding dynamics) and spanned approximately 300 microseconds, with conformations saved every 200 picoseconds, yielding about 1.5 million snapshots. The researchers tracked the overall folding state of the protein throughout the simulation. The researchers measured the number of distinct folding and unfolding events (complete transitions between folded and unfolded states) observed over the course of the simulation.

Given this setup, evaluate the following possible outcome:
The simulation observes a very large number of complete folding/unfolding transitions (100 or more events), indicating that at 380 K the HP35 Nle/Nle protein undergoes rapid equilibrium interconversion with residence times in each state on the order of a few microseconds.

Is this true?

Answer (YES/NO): YES